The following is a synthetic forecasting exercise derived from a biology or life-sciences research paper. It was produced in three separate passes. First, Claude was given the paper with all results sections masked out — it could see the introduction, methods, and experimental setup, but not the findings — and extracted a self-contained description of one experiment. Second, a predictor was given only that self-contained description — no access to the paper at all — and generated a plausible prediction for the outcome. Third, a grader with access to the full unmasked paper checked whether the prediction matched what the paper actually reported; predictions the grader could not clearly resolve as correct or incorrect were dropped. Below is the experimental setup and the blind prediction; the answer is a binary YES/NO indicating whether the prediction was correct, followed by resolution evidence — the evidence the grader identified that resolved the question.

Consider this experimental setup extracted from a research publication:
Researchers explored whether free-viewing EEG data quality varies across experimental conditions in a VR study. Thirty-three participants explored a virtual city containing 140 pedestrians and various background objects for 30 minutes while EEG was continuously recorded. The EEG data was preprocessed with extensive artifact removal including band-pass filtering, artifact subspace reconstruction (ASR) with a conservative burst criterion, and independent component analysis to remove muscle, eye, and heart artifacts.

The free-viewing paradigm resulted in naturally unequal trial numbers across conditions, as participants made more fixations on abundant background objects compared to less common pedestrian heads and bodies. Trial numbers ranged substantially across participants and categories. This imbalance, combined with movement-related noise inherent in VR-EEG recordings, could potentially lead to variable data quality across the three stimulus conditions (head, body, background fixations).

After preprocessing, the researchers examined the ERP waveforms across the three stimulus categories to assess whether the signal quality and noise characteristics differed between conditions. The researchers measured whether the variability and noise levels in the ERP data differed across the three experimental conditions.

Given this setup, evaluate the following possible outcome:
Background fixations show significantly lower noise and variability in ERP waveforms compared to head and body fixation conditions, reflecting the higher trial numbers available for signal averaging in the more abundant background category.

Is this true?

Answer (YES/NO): NO